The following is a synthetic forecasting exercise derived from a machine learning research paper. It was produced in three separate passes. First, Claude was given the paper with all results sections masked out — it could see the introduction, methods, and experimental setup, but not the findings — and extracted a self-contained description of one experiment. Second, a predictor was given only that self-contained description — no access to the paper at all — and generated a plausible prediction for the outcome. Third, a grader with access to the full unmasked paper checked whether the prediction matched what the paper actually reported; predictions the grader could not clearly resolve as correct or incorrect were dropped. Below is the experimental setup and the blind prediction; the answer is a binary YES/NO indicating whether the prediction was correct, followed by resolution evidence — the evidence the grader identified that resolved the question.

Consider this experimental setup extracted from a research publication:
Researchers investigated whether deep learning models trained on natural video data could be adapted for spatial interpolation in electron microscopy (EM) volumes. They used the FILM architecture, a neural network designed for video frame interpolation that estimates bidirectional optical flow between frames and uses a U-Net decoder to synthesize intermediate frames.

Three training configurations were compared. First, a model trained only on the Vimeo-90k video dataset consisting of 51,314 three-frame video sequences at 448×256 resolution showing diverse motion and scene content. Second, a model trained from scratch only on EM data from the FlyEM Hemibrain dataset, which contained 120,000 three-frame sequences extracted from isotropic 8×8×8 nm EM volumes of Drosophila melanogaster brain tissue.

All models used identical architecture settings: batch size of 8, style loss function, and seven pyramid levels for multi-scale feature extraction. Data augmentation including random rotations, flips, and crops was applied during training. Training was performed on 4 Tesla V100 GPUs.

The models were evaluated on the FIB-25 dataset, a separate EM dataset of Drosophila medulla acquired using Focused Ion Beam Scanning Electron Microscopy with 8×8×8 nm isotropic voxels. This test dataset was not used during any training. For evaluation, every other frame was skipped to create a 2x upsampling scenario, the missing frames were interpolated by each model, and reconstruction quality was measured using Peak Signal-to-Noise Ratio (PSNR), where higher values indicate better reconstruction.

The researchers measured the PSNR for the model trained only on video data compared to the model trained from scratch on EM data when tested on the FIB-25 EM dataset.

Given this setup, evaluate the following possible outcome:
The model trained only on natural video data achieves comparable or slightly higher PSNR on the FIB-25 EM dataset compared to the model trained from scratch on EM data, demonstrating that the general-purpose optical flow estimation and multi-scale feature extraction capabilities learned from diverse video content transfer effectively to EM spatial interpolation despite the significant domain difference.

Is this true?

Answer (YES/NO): NO